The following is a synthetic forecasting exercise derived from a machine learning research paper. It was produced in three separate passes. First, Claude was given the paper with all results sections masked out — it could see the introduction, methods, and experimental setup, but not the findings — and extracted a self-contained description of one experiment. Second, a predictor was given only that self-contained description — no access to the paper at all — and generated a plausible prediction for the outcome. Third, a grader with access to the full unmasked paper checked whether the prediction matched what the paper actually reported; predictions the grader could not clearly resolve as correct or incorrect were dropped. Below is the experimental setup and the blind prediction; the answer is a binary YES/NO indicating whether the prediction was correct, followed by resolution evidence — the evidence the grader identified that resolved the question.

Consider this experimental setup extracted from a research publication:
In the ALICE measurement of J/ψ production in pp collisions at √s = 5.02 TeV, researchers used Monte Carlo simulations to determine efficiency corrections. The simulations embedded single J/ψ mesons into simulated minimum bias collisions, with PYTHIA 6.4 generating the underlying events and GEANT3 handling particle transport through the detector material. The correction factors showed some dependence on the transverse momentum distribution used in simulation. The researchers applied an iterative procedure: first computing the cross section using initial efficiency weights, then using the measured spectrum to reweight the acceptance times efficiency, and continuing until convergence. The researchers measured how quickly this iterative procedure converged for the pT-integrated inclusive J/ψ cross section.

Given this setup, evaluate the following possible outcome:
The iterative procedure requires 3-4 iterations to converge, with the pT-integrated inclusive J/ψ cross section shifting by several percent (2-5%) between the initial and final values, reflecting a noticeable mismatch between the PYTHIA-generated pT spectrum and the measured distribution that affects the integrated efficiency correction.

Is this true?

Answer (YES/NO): NO